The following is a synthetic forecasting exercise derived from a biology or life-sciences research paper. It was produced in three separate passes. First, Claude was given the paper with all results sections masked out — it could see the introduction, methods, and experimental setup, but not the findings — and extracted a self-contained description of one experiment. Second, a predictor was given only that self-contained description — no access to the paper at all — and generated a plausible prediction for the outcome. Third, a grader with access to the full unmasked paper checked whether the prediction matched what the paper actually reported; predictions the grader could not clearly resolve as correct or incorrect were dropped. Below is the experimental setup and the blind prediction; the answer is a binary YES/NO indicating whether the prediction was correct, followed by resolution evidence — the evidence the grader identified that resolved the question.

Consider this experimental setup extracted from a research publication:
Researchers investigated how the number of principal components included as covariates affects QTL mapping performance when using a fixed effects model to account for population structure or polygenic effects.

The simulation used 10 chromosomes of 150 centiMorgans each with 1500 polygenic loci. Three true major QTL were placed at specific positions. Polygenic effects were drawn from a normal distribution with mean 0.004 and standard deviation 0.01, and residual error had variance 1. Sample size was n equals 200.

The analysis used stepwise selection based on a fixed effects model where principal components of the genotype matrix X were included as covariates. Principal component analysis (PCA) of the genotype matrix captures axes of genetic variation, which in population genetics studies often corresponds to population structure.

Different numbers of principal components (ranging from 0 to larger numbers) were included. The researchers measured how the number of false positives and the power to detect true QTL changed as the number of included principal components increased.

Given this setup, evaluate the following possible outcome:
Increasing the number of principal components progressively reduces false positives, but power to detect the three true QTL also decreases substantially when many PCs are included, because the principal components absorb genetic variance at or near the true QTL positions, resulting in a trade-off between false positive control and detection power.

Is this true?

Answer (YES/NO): NO